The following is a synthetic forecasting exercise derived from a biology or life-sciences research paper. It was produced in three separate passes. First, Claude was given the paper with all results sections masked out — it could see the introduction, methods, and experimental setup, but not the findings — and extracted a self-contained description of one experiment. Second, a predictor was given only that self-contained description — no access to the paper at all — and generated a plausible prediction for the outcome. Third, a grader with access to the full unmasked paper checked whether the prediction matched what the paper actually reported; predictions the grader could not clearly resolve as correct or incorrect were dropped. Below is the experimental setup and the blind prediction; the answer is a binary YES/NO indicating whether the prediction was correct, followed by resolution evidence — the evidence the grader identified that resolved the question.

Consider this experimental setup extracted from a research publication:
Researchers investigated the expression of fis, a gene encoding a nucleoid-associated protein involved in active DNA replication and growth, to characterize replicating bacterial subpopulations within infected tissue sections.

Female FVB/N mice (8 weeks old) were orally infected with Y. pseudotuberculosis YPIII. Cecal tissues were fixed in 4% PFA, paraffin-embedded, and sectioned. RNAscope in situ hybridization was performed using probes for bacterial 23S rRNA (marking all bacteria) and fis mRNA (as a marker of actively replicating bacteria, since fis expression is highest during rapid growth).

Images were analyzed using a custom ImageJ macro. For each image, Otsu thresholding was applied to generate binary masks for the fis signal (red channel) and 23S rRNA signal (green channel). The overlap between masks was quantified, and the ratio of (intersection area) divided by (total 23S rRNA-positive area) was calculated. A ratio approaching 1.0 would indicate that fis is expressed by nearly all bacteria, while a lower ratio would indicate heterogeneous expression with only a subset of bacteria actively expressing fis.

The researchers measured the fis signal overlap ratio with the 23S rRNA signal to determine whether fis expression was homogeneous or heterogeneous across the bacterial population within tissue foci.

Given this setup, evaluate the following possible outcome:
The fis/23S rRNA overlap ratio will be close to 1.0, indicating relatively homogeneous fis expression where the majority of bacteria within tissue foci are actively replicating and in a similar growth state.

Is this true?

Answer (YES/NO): NO